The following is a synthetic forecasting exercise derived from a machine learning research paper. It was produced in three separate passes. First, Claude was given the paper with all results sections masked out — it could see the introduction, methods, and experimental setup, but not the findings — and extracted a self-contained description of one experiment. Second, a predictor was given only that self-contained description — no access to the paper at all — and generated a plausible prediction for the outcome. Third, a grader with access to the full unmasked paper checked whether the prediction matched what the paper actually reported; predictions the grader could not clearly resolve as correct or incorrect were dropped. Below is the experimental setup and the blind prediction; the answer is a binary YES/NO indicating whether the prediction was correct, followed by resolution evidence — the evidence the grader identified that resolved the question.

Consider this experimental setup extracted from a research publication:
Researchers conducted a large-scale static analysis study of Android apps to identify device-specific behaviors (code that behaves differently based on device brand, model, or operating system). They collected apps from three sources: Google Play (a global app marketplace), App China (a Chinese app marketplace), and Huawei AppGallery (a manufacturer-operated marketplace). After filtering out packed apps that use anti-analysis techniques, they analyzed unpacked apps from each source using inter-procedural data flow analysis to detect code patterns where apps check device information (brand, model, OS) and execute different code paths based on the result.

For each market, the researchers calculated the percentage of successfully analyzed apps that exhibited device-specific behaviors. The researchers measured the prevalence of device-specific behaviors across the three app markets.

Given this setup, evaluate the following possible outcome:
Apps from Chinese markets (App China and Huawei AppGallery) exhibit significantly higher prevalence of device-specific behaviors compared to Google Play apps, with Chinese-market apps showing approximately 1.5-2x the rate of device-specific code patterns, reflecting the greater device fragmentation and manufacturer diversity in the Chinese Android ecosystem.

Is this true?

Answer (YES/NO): NO